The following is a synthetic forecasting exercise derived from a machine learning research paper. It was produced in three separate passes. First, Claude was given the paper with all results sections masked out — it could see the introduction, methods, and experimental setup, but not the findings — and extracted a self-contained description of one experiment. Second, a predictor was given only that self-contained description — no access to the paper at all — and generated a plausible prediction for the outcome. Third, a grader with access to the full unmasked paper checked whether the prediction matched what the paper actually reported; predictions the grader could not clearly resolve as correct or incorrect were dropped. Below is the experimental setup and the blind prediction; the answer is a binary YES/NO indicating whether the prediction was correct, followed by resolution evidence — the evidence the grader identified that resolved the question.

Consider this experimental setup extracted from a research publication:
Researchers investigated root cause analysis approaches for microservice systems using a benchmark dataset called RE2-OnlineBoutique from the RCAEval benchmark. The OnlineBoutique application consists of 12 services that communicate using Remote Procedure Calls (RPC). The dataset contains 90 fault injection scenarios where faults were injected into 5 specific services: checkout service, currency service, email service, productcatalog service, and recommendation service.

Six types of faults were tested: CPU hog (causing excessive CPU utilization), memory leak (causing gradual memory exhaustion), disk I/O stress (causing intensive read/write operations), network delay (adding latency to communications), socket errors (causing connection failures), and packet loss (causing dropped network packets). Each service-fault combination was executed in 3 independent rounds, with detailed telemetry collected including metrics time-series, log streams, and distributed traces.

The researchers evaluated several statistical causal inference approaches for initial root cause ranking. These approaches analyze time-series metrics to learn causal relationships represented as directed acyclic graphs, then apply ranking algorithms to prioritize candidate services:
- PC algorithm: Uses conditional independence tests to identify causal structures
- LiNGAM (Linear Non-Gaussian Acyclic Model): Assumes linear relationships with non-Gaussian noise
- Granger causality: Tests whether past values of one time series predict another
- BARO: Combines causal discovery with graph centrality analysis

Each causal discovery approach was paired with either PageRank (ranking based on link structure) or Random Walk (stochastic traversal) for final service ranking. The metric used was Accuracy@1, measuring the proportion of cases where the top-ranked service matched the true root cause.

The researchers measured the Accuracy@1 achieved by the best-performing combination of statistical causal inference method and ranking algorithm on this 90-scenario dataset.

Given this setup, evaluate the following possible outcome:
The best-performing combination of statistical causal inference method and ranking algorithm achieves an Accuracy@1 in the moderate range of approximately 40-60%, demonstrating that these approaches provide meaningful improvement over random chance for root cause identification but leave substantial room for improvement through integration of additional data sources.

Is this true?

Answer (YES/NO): NO